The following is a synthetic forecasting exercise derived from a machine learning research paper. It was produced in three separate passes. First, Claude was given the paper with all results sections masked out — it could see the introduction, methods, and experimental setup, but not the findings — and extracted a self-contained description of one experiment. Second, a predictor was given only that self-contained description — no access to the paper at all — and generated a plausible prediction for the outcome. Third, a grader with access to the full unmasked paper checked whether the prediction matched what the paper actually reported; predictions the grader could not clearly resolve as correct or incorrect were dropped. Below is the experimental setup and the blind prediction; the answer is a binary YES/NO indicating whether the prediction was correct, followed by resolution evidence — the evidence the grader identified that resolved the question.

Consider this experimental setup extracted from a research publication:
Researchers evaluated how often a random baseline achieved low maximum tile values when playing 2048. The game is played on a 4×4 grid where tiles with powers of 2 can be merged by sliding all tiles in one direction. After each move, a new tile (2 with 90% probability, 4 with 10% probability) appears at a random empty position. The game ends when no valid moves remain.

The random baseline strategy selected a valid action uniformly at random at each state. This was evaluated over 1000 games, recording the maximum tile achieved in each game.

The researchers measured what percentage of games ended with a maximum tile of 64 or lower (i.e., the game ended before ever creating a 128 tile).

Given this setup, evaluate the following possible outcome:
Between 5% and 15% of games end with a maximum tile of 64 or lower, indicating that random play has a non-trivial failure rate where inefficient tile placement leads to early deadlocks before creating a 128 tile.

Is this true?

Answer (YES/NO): NO